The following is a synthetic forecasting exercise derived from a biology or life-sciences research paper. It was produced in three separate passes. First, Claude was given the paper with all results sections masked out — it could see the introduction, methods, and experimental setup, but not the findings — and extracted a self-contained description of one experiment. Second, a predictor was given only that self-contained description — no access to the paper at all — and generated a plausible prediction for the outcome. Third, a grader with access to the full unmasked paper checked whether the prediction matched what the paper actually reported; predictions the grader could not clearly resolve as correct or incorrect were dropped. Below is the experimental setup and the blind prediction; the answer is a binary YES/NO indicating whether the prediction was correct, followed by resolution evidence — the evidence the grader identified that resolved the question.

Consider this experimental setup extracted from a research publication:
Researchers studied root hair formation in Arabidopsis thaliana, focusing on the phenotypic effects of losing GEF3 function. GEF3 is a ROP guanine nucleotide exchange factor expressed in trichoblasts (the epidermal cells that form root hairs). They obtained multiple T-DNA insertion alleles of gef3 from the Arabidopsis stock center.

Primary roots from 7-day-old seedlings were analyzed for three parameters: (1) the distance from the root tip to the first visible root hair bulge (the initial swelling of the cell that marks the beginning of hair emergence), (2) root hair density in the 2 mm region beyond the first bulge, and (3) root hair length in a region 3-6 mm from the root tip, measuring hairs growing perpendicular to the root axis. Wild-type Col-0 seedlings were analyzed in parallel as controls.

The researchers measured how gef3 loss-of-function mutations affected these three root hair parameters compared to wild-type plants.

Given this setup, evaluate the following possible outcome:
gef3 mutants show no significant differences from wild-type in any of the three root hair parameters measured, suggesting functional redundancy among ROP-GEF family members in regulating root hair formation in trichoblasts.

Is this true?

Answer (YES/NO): NO